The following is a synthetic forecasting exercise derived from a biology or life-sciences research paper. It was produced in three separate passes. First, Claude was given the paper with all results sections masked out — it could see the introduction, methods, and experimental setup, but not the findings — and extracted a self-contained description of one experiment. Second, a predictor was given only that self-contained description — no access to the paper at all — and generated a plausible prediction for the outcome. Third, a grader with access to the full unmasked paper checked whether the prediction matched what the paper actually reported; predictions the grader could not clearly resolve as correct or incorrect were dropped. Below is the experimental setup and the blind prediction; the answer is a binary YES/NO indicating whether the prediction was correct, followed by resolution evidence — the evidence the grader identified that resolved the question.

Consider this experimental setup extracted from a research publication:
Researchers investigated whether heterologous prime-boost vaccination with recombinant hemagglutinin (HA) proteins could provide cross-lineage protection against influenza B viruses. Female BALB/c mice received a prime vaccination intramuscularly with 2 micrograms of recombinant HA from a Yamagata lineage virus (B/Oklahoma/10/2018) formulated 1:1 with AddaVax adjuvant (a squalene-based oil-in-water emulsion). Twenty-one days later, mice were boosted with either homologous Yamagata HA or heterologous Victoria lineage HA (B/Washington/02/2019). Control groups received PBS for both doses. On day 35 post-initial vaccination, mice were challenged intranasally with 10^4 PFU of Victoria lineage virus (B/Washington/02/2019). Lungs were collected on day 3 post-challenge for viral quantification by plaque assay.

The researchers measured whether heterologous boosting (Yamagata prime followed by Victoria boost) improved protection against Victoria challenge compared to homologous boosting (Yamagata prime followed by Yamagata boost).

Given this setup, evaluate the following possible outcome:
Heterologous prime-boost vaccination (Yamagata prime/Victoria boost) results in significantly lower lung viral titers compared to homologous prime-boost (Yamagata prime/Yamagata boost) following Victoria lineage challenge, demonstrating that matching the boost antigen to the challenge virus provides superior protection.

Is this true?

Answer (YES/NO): NO